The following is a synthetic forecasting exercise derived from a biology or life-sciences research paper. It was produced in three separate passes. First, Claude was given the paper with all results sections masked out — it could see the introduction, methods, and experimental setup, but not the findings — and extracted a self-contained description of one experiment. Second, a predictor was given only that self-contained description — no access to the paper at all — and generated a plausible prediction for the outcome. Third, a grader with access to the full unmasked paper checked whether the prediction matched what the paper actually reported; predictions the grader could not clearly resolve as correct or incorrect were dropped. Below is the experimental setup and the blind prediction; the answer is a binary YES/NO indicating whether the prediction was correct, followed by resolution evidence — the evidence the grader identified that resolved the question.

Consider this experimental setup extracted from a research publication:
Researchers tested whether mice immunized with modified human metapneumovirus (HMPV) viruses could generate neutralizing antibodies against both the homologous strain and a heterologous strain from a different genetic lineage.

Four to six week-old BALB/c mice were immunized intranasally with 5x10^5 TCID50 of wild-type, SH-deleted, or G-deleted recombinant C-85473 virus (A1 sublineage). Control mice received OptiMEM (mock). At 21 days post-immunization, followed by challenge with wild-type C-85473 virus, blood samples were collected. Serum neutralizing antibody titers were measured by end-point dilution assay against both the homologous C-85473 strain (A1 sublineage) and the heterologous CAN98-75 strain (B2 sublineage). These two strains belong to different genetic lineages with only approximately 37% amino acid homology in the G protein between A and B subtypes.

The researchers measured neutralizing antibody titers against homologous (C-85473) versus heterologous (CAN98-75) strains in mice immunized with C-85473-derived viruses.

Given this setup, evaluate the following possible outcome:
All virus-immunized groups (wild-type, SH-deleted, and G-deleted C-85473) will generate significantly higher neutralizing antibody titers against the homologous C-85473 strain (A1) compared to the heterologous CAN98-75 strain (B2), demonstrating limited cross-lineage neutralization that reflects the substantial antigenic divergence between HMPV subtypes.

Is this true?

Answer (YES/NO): NO